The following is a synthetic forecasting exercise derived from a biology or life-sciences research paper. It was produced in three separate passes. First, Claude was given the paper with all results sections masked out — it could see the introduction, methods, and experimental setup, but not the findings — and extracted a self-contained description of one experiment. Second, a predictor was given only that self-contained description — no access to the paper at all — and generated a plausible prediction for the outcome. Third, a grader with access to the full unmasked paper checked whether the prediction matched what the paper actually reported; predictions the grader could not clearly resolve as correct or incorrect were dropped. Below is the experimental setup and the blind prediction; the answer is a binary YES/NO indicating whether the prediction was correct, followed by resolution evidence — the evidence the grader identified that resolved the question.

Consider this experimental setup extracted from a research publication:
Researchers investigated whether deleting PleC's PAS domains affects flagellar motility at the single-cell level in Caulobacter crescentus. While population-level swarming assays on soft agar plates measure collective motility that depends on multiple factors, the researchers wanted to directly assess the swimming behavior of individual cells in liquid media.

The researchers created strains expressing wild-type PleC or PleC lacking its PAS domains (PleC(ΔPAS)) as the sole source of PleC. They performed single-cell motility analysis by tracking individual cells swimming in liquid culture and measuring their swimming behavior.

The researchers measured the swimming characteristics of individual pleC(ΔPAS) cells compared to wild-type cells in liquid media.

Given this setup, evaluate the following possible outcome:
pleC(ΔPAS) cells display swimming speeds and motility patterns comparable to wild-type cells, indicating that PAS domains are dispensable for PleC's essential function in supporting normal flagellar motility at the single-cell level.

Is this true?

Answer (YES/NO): YES